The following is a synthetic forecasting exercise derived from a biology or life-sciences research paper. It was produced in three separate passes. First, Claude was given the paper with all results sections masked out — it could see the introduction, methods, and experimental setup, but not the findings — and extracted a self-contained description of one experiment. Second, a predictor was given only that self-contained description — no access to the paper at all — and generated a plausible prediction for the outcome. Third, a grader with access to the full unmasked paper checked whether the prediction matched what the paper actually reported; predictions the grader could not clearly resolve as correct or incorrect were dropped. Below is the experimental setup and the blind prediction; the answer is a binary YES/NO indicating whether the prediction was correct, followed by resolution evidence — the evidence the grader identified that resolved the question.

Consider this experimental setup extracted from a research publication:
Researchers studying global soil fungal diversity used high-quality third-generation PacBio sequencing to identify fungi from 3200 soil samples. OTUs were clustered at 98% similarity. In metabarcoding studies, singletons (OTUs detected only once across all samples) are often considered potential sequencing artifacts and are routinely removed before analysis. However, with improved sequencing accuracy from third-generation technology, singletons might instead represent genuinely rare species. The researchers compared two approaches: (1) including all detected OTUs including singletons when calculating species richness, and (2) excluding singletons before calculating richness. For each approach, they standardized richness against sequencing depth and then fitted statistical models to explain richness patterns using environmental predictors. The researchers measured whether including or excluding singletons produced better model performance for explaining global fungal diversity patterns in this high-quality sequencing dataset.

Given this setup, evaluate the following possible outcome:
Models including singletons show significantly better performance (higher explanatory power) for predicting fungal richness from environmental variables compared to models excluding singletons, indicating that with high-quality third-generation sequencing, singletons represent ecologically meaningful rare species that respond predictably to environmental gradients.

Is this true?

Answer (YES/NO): YES